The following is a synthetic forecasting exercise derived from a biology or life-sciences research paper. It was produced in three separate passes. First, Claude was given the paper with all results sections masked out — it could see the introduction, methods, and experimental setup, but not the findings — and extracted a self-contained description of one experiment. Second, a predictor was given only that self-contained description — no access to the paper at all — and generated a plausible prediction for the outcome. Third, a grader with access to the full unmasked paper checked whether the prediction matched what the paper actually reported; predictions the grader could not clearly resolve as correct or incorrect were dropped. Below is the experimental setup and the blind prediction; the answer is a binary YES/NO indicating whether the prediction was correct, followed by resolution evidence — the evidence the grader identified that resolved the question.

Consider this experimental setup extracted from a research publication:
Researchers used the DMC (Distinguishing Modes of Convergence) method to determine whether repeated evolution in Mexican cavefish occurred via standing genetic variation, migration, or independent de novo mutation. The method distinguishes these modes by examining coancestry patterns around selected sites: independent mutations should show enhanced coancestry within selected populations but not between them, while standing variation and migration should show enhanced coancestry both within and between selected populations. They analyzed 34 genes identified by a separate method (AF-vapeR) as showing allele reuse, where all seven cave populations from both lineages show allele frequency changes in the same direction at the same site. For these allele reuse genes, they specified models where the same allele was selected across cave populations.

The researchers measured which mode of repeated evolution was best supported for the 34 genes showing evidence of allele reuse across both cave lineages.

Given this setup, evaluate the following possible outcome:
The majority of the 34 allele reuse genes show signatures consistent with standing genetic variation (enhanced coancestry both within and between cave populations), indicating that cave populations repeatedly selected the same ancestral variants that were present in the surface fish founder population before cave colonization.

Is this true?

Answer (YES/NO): YES